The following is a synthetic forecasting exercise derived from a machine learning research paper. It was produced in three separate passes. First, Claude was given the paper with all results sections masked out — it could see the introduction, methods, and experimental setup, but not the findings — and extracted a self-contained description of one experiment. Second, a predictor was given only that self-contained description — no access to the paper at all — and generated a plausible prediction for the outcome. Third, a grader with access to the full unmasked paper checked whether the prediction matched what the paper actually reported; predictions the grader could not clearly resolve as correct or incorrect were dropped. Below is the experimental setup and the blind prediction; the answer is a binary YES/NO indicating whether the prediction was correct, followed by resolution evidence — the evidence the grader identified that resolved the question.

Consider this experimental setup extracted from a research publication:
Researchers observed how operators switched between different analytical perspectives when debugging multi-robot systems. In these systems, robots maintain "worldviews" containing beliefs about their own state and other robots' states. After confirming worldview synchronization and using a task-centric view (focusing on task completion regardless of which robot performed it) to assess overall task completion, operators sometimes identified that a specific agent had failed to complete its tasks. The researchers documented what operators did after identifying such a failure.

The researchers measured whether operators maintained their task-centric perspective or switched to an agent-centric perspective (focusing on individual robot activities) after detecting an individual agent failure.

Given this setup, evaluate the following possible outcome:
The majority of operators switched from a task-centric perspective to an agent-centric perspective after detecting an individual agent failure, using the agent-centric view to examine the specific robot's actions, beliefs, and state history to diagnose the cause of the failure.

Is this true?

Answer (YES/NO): YES